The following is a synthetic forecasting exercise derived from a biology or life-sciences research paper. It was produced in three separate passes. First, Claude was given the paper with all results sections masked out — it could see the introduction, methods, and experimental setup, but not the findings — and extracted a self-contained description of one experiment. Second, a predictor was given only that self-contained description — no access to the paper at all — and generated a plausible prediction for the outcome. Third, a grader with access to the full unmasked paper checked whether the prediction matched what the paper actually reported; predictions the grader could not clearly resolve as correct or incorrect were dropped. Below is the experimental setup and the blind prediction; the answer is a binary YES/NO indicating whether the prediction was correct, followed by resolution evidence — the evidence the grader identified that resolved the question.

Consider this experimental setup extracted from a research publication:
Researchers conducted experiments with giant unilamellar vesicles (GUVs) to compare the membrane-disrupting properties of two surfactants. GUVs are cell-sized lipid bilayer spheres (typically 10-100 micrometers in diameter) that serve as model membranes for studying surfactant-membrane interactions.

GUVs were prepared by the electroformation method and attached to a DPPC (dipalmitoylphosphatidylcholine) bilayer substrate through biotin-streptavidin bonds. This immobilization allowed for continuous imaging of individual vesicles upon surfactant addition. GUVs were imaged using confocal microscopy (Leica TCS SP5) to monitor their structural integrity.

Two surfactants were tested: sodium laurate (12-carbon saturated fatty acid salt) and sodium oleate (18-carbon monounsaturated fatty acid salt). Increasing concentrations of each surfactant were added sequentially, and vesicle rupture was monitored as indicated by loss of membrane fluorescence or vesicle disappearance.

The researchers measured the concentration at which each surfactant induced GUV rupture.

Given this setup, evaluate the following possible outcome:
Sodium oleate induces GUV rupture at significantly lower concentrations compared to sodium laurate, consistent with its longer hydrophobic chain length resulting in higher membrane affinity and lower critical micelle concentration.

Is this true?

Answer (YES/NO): NO